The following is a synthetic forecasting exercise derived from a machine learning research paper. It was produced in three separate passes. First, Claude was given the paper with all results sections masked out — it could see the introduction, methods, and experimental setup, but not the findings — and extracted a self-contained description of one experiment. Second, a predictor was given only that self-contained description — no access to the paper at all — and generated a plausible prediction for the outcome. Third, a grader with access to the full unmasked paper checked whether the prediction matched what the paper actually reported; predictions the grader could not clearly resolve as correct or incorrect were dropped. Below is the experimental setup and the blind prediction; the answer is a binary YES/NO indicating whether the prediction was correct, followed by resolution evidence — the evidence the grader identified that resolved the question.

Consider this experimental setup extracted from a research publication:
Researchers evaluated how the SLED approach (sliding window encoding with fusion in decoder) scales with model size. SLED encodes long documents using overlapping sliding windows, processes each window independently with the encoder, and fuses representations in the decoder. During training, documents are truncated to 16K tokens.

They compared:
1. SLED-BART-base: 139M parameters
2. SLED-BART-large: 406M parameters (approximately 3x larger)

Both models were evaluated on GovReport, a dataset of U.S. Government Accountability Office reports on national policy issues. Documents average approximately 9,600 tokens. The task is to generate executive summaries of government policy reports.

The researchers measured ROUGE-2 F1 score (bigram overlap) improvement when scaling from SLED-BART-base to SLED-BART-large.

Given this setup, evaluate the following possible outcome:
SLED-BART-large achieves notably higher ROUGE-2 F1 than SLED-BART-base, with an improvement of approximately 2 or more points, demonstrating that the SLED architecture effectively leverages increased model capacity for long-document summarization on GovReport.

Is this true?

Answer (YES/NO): NO